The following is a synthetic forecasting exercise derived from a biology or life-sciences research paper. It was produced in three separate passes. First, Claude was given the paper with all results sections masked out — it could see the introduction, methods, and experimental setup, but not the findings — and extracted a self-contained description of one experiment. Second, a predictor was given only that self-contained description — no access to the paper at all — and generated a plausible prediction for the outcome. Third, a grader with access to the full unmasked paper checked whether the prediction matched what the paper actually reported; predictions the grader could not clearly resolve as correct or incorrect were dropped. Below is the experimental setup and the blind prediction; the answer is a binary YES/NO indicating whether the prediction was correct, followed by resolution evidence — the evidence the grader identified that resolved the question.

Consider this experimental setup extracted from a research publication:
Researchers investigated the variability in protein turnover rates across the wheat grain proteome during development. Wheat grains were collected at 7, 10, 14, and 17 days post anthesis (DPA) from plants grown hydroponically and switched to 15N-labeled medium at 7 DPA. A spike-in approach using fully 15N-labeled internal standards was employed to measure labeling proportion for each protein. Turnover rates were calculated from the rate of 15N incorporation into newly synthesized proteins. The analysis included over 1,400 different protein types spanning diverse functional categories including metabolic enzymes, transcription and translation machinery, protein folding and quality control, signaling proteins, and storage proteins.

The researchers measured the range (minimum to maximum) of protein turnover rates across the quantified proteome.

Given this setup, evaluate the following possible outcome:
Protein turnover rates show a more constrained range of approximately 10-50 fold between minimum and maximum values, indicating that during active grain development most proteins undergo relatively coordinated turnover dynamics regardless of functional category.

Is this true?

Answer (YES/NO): NO